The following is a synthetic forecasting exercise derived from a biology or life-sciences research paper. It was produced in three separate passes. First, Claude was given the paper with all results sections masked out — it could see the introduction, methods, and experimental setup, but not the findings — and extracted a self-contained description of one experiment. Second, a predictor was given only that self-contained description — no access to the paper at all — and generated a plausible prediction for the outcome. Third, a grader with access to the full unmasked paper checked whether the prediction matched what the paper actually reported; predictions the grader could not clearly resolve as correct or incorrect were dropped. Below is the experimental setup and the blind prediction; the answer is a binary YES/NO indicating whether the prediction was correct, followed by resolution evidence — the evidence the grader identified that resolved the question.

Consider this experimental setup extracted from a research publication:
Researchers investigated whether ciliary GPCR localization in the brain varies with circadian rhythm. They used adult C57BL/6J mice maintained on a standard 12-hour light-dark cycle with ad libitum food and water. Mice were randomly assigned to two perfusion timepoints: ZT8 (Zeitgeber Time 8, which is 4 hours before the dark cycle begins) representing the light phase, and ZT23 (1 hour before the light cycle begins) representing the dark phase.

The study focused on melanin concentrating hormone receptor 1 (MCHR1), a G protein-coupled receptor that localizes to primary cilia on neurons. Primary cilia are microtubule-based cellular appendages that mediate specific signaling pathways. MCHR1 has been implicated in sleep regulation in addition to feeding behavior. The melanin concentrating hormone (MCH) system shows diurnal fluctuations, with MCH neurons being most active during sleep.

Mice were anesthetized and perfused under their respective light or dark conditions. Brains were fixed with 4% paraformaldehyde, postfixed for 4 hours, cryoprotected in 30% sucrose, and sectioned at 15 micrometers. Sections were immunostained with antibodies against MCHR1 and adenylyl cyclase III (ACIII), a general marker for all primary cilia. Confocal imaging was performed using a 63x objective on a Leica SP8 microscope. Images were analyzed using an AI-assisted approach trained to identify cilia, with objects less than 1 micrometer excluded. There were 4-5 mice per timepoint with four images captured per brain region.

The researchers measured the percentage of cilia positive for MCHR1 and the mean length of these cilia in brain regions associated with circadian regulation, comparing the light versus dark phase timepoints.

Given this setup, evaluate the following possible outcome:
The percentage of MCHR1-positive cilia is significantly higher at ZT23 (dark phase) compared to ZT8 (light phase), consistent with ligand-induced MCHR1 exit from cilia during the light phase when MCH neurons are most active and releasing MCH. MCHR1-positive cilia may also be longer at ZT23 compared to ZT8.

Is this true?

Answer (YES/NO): NO